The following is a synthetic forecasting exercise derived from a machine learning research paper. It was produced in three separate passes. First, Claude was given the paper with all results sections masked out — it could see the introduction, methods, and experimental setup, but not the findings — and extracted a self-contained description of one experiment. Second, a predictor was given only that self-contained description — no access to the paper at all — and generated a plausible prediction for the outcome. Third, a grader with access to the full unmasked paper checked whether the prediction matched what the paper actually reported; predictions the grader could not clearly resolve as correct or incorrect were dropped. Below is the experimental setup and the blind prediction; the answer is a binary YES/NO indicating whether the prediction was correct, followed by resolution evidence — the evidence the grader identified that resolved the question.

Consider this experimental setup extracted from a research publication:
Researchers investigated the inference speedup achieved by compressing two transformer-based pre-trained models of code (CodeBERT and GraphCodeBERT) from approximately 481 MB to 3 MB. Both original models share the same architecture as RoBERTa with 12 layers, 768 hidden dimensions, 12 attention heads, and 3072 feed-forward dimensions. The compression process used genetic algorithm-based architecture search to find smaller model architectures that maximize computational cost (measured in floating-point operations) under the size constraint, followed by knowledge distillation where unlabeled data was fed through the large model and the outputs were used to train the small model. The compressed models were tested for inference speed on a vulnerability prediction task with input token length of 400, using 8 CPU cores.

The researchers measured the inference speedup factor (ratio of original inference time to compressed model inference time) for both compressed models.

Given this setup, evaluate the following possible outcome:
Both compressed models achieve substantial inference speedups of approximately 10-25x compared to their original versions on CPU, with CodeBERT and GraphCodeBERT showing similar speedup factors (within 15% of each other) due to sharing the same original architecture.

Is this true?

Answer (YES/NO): NO